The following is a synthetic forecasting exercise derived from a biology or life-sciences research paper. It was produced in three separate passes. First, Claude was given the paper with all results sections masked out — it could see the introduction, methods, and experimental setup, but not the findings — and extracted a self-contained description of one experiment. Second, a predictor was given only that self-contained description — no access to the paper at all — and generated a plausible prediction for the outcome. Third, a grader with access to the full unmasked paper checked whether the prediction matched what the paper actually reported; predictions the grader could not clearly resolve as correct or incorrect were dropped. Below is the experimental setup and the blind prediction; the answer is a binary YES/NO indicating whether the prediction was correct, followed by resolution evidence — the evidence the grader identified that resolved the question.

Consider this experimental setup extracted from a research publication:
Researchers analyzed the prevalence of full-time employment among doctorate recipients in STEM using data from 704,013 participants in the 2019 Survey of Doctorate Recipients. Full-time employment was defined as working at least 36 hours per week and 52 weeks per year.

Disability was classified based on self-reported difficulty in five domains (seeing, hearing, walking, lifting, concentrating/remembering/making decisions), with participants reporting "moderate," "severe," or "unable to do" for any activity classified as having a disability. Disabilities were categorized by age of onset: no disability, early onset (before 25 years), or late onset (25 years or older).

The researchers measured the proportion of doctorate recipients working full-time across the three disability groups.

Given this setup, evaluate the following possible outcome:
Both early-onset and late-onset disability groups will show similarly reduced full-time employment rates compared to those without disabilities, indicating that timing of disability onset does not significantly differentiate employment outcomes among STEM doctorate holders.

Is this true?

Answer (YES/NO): NO